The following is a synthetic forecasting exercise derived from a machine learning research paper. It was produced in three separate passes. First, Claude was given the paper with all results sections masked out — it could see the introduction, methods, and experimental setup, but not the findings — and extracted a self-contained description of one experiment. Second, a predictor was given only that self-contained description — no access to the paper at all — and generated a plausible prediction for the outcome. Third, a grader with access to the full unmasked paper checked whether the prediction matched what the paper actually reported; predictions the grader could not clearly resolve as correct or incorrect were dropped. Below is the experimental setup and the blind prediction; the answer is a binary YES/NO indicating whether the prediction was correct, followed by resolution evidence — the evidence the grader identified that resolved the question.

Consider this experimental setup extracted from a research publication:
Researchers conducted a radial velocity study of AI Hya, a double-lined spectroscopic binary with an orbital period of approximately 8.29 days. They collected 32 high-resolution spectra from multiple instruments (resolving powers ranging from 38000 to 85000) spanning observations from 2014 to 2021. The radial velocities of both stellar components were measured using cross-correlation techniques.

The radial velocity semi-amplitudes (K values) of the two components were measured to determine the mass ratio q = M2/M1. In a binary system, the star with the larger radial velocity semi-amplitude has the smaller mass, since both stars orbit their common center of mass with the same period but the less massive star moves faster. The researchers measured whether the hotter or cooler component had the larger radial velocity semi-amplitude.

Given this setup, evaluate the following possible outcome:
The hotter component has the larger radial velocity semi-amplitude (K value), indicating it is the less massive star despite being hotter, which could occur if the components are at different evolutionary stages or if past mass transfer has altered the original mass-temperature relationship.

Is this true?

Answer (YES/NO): YES